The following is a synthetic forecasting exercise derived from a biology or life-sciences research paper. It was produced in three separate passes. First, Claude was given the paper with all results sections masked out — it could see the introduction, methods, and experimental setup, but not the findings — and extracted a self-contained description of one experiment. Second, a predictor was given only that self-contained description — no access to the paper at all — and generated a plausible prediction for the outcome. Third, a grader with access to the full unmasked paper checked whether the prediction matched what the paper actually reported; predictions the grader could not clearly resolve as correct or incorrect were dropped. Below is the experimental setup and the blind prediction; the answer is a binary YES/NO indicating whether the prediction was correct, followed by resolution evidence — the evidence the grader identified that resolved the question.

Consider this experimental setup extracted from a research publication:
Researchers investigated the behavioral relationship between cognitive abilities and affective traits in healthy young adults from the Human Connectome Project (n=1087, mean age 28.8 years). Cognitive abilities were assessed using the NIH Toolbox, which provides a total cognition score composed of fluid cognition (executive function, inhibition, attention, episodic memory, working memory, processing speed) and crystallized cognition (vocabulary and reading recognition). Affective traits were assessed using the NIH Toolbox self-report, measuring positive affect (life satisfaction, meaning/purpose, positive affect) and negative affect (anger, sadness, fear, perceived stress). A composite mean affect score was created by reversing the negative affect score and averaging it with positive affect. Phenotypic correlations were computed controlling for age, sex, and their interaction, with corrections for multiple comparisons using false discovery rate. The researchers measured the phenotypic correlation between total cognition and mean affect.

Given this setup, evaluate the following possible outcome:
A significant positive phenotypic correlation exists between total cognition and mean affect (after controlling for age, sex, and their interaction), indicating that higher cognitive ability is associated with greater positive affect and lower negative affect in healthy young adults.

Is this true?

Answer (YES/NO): YES